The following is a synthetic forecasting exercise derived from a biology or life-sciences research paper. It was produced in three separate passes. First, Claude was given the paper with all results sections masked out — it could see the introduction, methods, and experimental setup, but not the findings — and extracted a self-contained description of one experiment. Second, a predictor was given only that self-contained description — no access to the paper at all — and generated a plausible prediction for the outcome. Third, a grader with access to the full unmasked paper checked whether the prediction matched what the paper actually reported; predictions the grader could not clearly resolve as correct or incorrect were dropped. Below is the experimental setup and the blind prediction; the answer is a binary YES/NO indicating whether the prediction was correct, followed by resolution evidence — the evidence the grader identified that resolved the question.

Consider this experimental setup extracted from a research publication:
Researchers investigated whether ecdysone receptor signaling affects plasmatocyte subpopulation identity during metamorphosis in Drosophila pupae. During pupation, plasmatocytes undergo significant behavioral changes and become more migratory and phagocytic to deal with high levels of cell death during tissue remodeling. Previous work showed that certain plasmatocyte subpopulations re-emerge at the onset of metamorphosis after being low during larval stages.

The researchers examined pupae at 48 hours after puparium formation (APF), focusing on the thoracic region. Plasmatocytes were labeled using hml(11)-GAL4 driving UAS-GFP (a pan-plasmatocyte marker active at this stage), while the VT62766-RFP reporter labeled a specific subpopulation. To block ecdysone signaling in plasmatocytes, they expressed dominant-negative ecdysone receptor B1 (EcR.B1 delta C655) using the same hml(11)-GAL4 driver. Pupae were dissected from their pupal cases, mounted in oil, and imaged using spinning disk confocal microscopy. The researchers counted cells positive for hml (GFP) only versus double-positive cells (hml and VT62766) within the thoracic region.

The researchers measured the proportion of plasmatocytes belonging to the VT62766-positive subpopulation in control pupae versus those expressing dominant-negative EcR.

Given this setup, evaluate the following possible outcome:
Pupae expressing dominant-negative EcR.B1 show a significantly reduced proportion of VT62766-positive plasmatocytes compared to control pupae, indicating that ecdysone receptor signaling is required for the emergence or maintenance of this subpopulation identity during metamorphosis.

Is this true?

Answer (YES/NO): YES